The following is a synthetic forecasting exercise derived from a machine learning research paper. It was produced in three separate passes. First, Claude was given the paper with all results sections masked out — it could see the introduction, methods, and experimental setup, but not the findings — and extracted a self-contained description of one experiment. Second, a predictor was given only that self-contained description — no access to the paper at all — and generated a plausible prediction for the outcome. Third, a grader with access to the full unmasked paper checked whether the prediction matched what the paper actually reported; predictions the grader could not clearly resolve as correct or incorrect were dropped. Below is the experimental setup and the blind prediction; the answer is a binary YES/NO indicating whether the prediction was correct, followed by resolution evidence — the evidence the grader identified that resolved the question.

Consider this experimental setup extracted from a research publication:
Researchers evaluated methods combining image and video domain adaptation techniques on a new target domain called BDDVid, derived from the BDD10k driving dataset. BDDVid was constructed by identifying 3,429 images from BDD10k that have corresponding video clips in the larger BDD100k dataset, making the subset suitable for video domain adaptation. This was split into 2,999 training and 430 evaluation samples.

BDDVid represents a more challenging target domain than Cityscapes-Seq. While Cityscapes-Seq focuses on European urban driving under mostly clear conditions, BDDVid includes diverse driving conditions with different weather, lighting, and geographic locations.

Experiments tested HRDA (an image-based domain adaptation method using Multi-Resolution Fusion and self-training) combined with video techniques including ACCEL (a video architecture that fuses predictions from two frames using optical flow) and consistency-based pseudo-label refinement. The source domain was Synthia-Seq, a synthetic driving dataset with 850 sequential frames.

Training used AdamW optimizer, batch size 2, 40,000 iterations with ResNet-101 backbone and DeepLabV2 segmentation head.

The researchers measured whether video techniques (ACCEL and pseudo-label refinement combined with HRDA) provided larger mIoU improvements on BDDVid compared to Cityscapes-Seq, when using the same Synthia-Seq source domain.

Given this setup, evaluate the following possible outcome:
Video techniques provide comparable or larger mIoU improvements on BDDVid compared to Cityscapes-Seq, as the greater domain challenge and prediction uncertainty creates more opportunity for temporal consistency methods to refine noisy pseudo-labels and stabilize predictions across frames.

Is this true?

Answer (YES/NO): YES